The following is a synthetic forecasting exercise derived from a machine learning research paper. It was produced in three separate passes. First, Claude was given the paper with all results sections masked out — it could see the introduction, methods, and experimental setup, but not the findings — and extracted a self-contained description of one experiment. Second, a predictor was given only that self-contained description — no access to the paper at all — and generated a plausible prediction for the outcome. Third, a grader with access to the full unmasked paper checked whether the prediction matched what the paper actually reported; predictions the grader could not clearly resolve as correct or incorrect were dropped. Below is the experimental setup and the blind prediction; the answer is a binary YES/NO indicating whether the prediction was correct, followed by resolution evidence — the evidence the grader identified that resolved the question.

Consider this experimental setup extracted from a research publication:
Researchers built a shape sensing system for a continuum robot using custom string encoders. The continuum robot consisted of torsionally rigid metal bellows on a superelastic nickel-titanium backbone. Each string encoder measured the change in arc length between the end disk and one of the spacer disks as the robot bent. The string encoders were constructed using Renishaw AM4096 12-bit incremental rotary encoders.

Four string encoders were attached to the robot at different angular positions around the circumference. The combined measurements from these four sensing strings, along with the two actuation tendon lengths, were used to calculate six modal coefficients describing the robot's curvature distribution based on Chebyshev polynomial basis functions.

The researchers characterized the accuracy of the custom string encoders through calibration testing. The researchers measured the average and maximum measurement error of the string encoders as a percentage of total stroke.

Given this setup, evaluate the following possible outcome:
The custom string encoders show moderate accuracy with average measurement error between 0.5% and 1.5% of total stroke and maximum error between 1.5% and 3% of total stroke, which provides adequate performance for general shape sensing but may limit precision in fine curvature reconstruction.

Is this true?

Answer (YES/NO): NO